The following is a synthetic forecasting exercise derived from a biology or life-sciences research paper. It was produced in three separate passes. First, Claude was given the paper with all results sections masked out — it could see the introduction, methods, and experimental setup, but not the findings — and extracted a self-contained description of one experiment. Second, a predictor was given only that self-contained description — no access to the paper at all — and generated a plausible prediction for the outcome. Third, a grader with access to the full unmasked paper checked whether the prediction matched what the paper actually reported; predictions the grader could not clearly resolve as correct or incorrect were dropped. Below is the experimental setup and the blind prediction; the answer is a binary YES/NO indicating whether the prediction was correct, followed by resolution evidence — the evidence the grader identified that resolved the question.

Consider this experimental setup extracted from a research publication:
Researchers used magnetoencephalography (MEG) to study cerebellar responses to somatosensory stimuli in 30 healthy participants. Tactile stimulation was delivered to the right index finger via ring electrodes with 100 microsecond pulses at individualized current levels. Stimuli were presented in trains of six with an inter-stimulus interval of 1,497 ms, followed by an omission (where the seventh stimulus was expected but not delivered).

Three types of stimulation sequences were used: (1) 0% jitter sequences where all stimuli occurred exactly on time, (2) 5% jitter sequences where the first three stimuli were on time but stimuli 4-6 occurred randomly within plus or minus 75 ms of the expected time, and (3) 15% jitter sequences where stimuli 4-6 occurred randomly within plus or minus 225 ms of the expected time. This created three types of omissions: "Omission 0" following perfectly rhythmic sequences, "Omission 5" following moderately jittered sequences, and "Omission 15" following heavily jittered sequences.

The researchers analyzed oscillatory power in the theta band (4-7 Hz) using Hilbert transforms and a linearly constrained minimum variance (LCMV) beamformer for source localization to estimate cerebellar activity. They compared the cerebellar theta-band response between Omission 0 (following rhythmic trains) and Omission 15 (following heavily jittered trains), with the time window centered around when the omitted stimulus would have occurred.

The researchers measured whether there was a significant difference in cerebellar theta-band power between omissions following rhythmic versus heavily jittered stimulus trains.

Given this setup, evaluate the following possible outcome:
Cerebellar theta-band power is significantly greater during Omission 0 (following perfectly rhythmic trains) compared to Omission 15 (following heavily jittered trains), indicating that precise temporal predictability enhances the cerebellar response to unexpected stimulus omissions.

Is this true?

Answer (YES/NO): NO